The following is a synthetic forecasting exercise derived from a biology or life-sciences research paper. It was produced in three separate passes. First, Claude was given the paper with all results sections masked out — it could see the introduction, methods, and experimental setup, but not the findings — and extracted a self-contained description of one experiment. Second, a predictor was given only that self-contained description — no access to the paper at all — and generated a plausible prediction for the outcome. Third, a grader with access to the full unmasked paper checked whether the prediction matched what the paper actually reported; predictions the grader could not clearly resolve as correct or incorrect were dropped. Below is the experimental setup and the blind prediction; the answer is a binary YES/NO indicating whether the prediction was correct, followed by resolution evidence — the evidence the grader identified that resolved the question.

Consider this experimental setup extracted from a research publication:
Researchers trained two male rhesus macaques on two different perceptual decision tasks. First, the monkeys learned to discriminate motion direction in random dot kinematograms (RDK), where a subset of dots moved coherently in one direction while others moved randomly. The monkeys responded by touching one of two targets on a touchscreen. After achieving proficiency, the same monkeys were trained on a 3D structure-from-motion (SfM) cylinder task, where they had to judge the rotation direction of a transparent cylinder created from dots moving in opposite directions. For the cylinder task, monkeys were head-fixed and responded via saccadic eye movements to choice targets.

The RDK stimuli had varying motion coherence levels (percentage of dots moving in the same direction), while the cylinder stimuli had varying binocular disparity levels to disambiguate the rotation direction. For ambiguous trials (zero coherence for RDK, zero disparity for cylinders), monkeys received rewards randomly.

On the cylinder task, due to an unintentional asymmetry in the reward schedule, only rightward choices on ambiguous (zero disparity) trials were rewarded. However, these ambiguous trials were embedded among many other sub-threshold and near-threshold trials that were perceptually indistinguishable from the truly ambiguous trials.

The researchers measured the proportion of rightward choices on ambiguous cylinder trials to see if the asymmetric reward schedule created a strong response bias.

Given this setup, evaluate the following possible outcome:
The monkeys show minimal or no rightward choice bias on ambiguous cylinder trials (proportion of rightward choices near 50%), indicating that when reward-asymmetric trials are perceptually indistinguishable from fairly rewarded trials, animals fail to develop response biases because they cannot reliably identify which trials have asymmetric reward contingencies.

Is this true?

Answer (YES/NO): YES